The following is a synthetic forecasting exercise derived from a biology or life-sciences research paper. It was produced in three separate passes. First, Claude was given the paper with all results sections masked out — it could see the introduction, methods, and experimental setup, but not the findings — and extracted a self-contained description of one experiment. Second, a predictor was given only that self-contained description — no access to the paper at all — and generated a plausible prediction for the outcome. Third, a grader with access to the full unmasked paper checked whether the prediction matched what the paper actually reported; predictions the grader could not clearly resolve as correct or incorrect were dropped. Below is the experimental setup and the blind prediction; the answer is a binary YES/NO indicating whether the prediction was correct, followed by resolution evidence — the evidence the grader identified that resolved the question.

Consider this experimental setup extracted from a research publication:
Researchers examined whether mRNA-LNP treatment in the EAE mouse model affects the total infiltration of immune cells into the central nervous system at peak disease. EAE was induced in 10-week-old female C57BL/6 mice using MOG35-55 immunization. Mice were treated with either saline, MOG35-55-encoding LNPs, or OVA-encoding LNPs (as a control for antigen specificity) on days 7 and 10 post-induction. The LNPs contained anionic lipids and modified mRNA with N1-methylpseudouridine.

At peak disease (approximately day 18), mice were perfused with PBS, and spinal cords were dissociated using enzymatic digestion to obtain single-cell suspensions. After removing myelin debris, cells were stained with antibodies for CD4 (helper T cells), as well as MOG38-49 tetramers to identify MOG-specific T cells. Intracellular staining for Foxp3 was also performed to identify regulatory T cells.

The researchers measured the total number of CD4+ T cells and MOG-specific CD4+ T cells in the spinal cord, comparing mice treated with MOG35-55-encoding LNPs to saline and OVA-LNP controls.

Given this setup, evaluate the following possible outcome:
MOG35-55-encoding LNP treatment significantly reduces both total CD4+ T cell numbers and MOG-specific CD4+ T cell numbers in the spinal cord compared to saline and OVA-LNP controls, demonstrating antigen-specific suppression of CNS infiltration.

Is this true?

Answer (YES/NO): YES